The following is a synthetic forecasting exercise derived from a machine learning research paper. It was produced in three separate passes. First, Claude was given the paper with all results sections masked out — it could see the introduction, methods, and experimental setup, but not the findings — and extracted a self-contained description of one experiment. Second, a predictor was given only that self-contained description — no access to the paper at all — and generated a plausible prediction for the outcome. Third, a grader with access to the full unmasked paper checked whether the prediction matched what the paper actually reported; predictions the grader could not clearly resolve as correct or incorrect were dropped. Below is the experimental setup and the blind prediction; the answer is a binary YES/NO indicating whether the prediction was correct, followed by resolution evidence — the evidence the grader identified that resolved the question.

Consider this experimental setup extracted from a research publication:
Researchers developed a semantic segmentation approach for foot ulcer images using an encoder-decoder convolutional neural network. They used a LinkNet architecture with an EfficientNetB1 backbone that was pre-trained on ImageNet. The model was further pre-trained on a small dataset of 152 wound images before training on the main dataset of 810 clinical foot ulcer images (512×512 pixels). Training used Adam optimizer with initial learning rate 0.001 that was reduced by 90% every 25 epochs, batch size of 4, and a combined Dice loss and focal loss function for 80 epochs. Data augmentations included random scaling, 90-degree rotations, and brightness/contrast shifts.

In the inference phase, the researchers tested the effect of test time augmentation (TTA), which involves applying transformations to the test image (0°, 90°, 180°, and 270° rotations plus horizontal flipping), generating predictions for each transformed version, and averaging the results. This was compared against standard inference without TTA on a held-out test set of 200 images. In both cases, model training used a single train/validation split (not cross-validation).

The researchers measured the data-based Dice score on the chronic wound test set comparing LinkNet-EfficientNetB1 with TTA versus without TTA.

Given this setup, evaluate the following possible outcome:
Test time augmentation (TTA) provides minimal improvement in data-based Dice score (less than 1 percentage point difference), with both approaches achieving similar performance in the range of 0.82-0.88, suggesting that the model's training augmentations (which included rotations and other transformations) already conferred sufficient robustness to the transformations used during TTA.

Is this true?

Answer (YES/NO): NO